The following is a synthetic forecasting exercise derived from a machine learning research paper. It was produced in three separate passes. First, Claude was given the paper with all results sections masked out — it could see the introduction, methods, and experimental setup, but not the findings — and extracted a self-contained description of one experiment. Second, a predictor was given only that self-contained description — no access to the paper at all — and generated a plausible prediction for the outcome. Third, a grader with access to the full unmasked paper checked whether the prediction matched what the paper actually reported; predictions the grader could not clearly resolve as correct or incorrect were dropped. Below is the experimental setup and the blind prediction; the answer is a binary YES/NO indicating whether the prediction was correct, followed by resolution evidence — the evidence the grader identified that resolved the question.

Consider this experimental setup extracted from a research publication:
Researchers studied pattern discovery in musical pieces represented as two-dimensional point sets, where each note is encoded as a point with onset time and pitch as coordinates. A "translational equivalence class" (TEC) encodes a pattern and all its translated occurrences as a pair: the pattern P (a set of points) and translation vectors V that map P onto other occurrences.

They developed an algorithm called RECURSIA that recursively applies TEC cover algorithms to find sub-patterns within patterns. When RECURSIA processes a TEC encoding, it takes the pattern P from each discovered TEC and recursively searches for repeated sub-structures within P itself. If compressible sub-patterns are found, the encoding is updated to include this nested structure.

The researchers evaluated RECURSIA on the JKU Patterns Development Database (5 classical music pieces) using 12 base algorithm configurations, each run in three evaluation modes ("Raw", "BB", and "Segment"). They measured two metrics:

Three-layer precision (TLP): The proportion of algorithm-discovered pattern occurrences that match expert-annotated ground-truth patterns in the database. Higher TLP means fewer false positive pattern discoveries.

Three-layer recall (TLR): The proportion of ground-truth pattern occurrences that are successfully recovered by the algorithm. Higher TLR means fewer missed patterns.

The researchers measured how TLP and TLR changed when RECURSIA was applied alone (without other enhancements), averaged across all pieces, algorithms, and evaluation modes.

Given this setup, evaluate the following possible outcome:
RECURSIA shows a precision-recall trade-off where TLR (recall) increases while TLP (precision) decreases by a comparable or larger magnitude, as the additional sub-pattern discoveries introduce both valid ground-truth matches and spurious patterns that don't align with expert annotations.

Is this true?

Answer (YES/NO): YES